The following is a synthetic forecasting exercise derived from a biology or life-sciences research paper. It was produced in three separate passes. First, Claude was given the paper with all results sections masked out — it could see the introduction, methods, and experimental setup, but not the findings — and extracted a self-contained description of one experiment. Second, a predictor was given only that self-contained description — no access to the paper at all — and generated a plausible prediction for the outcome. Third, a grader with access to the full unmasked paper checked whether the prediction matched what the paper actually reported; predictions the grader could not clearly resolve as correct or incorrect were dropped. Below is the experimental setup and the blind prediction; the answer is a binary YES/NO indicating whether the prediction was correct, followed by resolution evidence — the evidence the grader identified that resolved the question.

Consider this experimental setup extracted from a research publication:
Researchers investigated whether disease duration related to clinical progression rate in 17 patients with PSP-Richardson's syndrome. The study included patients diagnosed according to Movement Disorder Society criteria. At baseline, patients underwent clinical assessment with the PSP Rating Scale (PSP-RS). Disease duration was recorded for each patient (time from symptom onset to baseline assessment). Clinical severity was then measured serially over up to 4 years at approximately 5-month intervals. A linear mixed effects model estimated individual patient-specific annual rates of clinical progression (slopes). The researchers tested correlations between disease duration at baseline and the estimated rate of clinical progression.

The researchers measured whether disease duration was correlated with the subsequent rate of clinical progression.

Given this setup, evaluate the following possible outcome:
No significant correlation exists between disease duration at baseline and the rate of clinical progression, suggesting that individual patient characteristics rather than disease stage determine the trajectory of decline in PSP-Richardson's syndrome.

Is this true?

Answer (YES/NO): YES